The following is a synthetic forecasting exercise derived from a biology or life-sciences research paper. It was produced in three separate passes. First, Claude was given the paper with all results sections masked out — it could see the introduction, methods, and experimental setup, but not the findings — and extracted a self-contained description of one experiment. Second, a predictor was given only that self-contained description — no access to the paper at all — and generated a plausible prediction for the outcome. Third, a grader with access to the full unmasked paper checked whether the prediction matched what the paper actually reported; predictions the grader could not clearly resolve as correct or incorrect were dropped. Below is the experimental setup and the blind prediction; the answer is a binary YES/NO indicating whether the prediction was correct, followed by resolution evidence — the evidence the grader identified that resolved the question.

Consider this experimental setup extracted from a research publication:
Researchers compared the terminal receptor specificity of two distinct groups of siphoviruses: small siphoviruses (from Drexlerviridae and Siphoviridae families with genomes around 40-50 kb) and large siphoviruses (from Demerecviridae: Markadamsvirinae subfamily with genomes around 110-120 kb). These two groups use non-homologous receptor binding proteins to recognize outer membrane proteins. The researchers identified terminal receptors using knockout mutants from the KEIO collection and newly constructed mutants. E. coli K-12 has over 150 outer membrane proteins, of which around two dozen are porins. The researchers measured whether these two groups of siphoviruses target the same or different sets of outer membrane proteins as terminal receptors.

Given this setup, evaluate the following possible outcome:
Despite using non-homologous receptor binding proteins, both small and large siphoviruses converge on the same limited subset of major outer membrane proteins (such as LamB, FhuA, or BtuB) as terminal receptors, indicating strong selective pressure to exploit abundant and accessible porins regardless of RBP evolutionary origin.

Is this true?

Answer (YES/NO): YES